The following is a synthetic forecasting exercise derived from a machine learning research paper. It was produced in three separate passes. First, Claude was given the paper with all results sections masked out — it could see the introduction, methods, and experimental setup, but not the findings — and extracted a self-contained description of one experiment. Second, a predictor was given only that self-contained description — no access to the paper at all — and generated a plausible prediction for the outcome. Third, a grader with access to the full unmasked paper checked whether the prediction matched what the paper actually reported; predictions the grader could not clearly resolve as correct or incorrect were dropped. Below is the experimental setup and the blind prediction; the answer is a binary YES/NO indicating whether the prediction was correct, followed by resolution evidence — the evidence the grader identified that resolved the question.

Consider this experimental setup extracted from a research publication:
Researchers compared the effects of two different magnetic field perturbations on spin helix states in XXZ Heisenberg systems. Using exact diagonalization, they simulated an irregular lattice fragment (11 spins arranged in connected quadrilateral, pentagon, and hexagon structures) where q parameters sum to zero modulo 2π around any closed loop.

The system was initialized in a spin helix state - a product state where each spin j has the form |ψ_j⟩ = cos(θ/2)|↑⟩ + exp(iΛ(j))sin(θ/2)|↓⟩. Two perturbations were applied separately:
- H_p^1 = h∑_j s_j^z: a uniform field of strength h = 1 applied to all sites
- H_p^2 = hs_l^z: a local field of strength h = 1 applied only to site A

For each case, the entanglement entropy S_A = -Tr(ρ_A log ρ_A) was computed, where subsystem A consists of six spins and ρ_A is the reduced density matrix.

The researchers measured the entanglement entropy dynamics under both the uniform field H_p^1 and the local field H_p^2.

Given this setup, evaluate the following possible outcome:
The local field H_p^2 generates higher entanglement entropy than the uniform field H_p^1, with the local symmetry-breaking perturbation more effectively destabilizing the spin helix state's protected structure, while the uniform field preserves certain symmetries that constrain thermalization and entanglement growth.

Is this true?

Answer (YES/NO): YES